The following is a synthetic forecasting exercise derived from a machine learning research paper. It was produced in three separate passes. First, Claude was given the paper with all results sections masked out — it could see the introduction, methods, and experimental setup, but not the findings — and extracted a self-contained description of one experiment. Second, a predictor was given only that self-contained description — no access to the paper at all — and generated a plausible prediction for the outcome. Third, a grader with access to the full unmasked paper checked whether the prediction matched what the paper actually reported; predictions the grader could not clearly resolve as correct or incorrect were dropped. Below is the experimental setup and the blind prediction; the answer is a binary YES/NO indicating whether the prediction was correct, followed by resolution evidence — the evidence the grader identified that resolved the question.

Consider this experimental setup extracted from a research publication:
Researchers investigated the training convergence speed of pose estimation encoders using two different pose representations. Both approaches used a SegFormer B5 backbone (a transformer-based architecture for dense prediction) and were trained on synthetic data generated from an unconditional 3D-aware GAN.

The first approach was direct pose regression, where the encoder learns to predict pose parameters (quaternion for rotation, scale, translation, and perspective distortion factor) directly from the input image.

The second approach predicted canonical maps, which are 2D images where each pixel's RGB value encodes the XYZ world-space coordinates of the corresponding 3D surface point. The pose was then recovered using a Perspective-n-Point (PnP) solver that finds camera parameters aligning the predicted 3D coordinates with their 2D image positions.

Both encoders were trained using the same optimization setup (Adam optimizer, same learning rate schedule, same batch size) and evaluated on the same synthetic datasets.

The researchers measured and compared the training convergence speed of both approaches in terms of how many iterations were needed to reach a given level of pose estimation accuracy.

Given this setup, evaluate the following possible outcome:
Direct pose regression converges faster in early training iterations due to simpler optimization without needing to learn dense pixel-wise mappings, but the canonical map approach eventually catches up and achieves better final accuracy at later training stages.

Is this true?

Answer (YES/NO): NO